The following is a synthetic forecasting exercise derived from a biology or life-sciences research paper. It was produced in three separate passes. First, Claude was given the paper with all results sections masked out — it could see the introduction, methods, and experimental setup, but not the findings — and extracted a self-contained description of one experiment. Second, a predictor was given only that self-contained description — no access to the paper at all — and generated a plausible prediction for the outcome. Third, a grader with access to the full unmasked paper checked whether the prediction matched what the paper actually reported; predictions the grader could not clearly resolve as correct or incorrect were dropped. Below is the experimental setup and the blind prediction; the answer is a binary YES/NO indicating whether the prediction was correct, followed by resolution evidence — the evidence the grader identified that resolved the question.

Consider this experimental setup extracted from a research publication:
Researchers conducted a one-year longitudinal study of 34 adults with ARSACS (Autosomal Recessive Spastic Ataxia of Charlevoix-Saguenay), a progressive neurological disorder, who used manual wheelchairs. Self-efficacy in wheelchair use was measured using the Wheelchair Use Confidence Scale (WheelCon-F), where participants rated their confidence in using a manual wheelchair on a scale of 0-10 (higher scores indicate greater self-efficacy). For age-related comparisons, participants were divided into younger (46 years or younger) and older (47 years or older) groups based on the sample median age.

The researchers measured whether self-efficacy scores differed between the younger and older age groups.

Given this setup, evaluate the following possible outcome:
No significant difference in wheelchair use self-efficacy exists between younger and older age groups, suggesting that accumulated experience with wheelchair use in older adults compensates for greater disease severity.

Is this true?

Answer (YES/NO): YES